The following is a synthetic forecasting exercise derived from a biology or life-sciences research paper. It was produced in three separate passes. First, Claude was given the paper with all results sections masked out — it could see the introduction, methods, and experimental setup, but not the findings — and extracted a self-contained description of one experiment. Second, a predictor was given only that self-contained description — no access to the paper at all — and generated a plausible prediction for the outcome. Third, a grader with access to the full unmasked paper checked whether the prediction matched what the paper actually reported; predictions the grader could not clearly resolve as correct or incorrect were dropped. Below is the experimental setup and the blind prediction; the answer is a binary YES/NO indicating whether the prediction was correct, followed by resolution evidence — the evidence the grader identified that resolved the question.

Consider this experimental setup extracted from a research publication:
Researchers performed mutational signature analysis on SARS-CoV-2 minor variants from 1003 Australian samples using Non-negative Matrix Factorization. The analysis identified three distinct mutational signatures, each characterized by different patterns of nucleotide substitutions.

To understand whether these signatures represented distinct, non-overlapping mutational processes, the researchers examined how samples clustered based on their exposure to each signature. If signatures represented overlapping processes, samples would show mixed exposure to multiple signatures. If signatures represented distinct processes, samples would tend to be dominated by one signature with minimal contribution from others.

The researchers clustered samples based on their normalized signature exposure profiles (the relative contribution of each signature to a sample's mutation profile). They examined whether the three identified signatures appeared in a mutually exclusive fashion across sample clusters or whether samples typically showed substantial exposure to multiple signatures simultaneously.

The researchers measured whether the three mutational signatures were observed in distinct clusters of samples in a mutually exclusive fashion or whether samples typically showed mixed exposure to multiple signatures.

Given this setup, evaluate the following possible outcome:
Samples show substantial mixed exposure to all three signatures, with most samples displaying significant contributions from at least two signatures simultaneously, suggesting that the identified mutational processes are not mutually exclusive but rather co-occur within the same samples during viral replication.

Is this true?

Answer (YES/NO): NO